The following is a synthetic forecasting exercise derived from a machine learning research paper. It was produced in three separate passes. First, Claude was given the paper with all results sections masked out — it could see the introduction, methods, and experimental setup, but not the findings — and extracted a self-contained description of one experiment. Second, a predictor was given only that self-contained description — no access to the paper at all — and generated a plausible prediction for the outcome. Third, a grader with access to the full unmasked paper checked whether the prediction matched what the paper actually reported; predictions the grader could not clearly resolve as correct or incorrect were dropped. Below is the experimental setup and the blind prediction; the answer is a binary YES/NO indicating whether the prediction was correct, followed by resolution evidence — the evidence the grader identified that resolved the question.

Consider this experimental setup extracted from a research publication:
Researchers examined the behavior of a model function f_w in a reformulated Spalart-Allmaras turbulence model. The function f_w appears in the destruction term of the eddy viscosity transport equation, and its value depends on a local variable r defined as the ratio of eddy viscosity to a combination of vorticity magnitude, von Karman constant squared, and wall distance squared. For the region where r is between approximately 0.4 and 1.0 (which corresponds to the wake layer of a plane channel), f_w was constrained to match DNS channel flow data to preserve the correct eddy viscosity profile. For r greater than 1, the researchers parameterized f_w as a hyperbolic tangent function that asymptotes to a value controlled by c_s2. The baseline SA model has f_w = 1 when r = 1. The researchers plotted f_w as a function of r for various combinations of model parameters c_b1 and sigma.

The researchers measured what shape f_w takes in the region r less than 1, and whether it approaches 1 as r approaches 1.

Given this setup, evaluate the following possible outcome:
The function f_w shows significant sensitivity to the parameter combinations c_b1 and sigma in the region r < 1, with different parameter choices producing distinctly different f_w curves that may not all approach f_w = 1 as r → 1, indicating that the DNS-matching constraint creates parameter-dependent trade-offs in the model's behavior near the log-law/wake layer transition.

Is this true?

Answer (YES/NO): NO